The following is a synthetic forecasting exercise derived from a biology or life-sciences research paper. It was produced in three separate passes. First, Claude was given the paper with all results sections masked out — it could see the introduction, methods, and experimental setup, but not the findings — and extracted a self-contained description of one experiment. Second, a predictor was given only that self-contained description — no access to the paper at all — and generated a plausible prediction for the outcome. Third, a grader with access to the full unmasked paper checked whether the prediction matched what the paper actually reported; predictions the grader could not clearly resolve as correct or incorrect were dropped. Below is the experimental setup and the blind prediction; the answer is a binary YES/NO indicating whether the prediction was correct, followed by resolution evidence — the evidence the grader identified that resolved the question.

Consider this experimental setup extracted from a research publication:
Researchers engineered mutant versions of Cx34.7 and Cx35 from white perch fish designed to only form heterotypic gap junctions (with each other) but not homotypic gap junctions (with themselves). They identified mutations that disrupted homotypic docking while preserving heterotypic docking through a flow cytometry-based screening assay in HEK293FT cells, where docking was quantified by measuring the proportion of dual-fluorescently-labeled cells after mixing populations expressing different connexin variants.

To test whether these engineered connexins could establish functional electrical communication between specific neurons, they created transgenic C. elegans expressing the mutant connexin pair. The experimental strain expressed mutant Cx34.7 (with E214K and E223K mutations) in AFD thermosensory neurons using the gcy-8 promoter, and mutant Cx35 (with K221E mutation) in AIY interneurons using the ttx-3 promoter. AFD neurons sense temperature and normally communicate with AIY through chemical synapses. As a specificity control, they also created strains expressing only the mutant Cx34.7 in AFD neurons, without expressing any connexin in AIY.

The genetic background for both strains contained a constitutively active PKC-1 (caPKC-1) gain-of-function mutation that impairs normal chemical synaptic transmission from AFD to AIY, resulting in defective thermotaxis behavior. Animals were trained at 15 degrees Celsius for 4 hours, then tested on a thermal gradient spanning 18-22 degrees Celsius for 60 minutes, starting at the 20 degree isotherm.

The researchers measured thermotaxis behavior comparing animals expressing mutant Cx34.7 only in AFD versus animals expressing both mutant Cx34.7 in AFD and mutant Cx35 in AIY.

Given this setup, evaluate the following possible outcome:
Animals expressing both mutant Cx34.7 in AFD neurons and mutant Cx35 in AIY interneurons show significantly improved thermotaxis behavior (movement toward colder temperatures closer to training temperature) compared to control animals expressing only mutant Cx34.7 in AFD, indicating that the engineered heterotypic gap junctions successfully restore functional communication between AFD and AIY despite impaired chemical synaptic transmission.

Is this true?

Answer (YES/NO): NO